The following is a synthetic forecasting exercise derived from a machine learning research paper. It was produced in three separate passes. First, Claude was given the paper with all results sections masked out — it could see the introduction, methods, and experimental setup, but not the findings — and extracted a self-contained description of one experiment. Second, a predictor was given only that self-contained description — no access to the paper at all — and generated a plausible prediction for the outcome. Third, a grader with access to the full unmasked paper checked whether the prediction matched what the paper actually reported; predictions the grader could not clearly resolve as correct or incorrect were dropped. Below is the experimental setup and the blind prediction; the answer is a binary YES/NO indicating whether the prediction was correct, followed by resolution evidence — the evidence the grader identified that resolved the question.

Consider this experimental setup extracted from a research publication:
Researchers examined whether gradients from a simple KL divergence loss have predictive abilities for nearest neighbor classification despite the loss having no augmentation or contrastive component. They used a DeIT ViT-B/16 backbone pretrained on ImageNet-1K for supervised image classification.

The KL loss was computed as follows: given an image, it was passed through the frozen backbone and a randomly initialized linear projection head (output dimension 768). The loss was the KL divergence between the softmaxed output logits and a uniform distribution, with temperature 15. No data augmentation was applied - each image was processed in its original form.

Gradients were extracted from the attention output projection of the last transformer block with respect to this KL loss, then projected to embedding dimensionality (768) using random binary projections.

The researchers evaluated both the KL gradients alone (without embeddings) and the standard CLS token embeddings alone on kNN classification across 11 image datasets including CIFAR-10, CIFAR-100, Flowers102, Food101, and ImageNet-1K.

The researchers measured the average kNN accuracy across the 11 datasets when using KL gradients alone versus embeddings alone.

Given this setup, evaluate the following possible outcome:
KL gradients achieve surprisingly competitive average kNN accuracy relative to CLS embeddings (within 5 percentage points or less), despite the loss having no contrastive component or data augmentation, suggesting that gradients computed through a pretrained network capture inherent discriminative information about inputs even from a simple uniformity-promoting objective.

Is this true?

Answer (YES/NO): YES